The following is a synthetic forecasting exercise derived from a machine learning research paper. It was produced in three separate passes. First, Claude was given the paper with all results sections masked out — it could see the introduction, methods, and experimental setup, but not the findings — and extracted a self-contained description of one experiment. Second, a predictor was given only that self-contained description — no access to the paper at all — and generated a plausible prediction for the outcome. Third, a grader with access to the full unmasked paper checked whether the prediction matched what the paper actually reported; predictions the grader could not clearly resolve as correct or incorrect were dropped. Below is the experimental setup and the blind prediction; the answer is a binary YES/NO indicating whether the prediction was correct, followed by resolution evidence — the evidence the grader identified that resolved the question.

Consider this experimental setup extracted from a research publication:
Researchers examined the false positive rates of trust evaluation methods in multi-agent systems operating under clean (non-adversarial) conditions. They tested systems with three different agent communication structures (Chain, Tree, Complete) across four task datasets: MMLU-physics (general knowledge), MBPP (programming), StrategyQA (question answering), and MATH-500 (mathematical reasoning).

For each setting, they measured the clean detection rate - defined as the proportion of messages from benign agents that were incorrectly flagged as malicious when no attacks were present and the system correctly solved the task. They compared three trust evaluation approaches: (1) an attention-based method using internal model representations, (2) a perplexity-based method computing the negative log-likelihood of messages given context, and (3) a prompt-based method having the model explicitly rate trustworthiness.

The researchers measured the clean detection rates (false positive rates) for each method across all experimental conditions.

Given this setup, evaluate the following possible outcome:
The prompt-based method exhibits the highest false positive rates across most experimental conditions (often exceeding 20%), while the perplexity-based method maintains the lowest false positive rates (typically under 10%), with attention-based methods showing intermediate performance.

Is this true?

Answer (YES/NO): NO